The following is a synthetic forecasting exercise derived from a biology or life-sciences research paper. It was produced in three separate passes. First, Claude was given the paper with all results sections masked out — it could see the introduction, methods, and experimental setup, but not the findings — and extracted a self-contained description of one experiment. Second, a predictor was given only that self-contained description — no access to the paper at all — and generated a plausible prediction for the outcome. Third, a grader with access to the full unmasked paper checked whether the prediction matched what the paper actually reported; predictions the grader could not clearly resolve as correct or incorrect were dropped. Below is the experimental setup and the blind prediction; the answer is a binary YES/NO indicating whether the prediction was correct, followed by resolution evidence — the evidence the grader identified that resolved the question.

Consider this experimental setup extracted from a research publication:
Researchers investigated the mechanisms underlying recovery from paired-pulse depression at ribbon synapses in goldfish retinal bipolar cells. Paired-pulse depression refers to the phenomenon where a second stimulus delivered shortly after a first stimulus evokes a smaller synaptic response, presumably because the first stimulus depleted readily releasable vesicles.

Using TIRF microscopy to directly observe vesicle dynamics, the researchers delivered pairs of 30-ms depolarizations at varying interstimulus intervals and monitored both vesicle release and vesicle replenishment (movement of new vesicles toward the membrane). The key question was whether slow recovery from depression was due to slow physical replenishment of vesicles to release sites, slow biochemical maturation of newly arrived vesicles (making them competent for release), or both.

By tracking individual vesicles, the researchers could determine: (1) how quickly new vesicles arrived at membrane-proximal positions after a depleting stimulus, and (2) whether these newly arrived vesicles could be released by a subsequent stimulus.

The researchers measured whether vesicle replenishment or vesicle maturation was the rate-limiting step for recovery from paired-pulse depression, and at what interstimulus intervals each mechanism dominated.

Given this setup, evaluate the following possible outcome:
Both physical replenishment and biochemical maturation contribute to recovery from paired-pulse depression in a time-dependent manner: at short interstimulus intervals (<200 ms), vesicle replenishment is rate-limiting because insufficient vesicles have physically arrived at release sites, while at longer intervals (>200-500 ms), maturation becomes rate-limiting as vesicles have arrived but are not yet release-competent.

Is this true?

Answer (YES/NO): NO